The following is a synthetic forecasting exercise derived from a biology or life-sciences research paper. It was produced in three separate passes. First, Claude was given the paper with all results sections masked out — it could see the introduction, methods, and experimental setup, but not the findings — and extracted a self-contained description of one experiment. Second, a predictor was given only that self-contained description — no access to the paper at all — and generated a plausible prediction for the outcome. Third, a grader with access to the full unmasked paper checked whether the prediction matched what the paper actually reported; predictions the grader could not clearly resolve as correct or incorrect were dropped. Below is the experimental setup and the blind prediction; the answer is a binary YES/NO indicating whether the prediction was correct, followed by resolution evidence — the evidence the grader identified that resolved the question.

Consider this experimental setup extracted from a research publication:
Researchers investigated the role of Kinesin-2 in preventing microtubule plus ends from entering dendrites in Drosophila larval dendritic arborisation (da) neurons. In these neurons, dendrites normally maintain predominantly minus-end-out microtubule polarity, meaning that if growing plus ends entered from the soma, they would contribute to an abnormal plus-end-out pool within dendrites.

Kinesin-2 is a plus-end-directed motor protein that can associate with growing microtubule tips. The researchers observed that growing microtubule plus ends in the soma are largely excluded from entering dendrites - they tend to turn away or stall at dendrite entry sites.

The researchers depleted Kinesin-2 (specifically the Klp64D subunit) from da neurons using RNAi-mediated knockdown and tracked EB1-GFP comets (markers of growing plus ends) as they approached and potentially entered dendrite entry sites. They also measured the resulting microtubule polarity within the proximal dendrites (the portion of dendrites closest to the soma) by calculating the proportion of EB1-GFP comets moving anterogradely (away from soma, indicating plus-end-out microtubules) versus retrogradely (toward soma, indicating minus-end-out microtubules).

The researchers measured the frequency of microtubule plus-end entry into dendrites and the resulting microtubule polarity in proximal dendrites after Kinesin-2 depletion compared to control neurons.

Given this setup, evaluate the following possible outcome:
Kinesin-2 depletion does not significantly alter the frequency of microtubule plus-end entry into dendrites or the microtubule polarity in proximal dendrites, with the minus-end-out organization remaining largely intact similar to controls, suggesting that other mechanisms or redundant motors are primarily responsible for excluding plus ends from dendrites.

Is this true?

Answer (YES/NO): NO